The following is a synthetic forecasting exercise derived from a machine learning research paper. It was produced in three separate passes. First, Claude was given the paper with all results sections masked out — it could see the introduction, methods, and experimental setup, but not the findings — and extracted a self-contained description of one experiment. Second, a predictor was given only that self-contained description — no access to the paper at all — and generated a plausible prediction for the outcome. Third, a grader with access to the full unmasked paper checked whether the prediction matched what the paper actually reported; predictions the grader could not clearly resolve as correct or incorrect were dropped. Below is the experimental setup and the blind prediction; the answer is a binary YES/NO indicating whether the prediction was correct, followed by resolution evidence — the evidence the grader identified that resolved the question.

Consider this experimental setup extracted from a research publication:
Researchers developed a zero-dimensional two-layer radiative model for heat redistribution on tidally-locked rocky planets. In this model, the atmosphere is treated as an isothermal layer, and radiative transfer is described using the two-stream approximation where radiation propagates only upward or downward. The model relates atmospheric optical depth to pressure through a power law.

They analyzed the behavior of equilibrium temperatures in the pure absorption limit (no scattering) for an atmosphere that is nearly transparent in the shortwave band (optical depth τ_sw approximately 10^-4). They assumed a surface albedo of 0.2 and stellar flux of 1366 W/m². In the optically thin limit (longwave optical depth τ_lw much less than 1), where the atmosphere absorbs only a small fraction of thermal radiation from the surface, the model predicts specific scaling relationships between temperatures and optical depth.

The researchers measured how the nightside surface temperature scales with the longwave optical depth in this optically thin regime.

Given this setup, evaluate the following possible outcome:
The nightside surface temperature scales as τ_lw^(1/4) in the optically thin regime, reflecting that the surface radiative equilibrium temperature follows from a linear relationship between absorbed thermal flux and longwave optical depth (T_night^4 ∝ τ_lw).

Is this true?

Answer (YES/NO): YES